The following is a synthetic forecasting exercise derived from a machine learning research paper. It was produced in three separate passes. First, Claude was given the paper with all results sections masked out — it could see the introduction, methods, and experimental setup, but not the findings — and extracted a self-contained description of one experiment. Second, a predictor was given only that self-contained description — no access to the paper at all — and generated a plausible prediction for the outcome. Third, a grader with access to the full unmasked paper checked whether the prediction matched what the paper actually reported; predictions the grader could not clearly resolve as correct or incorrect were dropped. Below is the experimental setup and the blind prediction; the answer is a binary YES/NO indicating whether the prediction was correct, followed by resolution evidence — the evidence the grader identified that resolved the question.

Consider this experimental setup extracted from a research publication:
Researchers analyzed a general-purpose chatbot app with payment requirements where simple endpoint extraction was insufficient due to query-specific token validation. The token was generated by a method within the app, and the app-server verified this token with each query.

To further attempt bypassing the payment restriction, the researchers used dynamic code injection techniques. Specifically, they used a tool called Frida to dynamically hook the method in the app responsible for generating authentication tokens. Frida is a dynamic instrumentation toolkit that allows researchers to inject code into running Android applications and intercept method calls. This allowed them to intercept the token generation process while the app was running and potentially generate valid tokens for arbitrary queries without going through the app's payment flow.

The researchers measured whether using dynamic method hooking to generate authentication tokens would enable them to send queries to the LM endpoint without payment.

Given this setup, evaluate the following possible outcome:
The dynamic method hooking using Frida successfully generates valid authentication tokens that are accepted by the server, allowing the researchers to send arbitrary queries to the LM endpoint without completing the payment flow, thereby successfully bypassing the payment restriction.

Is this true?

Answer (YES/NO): YES